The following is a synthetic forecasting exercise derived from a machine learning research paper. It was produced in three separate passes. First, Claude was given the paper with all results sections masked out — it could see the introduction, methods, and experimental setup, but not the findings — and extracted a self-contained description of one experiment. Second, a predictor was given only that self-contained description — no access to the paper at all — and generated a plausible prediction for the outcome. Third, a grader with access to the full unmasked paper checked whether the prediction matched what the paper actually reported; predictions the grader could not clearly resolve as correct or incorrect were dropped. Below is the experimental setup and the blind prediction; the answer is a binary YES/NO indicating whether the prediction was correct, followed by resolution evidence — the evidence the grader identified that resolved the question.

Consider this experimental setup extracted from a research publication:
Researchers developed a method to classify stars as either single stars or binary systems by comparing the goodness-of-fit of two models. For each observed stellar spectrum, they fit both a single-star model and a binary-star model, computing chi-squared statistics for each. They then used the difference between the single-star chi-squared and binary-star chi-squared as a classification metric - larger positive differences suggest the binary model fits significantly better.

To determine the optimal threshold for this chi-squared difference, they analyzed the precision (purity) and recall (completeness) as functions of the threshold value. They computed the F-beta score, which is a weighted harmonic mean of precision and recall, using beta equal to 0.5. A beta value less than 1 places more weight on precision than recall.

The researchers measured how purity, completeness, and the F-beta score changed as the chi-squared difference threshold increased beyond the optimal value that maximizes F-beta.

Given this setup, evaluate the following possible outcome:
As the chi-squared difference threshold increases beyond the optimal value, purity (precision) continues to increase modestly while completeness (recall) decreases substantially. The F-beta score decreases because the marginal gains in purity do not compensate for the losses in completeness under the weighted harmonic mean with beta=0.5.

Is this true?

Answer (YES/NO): NO